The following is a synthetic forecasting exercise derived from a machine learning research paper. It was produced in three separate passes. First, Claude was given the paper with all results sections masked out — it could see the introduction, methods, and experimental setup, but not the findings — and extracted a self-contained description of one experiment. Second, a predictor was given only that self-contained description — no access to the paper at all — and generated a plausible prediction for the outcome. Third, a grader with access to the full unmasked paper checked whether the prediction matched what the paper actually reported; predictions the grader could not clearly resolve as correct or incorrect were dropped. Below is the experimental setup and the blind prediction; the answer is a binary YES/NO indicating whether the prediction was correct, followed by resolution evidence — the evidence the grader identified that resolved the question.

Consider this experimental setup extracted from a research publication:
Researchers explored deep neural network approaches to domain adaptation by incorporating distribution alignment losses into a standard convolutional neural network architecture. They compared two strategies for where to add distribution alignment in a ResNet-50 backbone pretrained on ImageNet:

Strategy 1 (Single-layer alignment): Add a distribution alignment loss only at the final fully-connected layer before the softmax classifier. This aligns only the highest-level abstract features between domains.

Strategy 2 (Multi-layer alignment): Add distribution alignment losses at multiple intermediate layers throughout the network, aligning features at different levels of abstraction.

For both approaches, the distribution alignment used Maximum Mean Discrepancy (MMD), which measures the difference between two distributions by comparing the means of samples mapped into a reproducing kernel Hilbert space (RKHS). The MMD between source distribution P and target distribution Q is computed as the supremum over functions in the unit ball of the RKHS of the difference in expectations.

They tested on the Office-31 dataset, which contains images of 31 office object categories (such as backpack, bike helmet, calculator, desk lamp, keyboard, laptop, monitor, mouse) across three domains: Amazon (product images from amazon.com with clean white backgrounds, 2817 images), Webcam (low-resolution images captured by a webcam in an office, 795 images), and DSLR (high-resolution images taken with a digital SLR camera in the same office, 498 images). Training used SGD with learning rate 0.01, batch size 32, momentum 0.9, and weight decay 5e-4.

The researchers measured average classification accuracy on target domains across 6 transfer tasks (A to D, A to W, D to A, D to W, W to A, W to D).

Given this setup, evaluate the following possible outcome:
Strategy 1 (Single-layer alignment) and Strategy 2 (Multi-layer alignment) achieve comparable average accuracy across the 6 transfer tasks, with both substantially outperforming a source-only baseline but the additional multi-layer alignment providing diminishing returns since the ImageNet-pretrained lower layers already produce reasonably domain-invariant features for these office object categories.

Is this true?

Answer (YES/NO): NO